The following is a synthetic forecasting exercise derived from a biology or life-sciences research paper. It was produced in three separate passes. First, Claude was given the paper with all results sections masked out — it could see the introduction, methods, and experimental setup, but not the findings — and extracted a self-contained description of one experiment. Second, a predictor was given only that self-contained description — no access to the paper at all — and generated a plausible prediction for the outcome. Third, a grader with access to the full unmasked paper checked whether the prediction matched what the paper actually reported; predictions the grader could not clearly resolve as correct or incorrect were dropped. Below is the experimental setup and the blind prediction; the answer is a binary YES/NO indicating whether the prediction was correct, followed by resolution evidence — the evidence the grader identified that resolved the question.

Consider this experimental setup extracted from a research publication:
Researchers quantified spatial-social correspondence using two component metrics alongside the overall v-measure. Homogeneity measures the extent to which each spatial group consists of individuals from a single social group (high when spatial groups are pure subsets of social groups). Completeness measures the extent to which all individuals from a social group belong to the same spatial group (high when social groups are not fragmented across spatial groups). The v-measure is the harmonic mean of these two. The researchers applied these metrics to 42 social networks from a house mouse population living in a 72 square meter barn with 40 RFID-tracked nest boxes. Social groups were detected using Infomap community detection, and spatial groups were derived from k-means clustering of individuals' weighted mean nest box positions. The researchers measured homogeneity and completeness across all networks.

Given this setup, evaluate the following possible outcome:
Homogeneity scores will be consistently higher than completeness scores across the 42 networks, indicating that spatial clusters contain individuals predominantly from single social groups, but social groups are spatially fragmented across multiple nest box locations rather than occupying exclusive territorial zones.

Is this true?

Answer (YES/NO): YES